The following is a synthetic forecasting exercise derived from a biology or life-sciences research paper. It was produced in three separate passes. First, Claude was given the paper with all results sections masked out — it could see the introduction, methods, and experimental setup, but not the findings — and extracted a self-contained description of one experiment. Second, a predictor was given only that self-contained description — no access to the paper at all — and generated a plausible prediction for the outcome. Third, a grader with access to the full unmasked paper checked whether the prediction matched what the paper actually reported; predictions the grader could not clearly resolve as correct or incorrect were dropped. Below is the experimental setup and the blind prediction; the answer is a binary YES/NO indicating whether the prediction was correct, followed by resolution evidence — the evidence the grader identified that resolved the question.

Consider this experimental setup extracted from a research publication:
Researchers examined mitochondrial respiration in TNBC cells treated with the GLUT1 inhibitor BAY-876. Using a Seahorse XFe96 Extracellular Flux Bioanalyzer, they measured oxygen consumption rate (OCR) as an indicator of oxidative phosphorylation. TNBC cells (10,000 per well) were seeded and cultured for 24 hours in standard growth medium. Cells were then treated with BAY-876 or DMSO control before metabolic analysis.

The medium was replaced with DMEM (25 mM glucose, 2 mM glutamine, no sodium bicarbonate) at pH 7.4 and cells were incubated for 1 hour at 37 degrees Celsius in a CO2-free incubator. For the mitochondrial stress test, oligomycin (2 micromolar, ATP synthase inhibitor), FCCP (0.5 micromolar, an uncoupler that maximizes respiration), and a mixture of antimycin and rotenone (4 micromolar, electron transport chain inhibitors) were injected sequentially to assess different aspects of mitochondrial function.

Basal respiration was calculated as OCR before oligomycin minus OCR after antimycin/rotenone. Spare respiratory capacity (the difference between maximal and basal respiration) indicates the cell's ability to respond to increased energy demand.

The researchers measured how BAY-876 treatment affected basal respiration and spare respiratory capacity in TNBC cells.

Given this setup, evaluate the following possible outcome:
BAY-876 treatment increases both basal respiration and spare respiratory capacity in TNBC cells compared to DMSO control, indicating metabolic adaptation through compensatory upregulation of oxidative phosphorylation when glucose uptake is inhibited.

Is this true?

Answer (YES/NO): NO